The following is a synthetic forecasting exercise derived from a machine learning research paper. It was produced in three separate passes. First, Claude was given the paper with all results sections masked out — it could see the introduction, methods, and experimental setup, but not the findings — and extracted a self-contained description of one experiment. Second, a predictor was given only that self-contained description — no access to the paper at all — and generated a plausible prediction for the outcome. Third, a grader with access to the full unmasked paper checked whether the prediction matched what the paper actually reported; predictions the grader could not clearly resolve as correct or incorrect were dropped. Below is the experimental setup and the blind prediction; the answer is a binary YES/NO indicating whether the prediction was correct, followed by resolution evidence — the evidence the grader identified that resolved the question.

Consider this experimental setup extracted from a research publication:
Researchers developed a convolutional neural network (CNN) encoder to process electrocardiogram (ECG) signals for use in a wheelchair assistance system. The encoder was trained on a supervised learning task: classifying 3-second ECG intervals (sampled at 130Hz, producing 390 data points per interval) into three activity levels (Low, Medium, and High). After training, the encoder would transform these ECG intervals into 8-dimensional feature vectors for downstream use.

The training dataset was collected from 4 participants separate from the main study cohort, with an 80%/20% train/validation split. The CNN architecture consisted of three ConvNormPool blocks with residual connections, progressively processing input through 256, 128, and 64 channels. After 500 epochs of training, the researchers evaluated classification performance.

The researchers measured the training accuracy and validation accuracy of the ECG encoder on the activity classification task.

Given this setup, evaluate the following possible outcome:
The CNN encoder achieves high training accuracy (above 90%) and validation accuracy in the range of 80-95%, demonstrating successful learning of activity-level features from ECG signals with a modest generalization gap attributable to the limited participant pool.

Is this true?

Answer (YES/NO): YES